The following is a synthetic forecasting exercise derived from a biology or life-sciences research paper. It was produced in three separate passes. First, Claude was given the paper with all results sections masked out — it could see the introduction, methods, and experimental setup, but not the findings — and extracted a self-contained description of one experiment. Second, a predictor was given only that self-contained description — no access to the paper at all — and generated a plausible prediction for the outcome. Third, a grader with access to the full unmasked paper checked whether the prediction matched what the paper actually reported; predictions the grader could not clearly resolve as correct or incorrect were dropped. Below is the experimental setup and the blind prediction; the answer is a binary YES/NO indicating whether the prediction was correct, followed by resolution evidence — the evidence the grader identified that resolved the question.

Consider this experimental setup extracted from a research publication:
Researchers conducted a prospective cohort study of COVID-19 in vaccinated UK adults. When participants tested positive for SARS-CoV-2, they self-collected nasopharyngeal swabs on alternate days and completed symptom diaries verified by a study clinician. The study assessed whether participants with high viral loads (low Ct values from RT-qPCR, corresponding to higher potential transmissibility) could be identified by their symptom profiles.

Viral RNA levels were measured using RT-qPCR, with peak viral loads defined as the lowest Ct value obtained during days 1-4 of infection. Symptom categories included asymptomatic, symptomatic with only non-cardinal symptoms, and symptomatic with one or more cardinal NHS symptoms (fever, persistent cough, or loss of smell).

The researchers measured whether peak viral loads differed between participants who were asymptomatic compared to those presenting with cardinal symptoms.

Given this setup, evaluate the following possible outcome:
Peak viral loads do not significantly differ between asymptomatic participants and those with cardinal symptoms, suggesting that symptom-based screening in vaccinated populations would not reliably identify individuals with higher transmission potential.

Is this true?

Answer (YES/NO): YES